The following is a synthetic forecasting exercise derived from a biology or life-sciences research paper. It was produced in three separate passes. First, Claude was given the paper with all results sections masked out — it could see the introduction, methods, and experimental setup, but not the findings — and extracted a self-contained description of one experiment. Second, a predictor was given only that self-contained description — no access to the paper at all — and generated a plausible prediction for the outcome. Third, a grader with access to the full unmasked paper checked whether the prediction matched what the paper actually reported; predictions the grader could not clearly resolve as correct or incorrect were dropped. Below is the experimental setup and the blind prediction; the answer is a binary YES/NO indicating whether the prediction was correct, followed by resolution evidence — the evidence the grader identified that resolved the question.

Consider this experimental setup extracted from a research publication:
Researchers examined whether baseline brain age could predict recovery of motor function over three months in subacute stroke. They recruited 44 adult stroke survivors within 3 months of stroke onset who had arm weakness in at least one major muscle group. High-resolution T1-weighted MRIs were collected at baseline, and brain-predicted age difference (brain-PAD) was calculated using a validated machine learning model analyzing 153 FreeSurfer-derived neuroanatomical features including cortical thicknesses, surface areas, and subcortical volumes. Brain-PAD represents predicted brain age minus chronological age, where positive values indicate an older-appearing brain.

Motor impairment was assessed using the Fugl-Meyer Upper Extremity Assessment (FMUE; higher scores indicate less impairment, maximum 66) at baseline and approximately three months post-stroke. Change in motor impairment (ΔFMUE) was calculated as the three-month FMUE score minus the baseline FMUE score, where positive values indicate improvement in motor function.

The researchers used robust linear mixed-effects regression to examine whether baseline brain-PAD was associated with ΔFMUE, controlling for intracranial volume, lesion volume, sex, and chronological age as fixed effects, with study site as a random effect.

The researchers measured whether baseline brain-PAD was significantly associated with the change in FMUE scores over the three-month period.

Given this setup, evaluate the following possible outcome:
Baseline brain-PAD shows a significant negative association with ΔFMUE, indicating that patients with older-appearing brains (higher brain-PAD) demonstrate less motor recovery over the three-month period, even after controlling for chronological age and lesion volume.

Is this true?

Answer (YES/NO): NO